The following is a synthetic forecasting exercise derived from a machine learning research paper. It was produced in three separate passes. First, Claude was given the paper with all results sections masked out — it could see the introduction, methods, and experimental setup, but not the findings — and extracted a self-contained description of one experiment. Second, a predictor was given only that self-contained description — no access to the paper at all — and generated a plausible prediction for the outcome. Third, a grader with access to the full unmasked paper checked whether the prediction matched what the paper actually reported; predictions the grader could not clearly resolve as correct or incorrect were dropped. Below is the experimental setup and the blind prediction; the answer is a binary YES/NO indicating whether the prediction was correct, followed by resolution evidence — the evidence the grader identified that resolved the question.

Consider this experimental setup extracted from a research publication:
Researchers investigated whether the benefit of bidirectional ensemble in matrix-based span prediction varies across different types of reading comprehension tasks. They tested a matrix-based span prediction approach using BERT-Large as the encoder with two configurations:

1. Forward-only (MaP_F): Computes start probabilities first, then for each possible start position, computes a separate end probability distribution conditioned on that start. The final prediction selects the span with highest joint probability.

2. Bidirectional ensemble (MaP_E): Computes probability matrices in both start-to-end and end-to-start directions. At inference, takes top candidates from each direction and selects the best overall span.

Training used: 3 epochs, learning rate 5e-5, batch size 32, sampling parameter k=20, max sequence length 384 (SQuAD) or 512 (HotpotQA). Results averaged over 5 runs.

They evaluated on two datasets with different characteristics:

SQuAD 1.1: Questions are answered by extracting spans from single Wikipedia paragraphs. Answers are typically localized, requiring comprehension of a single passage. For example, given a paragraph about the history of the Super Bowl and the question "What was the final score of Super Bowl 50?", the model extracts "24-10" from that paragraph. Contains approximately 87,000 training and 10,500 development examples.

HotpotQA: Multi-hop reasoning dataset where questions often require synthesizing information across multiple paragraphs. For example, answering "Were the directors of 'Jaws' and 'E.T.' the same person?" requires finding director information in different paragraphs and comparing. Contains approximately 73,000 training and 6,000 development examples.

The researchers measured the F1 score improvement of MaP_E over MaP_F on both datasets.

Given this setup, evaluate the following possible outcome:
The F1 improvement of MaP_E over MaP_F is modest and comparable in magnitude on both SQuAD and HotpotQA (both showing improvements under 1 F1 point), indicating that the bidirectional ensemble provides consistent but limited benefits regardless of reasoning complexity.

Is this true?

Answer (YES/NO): NO